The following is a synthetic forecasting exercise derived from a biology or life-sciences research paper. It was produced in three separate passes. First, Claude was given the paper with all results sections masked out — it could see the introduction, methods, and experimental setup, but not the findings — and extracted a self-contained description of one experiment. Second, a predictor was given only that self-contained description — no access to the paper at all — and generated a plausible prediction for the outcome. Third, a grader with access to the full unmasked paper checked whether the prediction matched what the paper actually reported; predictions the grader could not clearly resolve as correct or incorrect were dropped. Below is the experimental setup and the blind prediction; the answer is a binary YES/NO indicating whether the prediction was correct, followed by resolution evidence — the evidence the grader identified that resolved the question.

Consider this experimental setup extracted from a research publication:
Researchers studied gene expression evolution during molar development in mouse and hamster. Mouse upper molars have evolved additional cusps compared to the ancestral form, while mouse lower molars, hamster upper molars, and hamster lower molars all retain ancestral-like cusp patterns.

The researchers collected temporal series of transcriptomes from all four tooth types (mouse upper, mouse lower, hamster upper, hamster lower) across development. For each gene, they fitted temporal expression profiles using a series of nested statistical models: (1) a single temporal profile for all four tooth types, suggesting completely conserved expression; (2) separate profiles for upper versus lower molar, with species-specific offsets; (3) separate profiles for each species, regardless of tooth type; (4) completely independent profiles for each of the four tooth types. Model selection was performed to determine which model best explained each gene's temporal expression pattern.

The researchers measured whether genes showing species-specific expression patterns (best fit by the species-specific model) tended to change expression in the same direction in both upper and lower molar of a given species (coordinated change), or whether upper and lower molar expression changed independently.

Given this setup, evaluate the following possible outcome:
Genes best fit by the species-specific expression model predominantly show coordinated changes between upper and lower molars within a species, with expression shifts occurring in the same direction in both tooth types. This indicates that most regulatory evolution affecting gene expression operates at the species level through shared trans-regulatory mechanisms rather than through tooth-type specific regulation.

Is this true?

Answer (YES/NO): YES